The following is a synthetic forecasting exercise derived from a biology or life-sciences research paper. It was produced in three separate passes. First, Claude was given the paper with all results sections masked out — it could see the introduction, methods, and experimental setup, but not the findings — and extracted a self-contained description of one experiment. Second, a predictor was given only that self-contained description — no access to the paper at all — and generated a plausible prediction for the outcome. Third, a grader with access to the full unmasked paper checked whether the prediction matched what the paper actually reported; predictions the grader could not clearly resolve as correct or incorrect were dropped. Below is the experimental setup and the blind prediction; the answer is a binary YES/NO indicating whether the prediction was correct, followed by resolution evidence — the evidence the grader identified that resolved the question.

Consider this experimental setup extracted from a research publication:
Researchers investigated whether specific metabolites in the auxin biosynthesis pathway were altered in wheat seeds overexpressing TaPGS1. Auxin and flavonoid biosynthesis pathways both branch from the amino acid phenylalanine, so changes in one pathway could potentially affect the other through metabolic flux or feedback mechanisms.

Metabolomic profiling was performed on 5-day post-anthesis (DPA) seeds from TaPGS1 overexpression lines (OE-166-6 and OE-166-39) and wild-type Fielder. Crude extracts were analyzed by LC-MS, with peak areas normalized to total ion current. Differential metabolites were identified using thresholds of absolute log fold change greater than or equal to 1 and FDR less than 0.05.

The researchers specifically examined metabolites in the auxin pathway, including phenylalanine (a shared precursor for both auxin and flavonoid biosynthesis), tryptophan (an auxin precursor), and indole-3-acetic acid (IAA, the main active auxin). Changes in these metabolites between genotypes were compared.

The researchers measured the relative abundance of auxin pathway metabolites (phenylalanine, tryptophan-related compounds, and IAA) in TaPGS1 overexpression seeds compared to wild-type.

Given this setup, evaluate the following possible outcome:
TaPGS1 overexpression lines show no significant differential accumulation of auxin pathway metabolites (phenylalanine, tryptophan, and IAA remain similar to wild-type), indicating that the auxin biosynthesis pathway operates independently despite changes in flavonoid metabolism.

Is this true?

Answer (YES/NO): YES